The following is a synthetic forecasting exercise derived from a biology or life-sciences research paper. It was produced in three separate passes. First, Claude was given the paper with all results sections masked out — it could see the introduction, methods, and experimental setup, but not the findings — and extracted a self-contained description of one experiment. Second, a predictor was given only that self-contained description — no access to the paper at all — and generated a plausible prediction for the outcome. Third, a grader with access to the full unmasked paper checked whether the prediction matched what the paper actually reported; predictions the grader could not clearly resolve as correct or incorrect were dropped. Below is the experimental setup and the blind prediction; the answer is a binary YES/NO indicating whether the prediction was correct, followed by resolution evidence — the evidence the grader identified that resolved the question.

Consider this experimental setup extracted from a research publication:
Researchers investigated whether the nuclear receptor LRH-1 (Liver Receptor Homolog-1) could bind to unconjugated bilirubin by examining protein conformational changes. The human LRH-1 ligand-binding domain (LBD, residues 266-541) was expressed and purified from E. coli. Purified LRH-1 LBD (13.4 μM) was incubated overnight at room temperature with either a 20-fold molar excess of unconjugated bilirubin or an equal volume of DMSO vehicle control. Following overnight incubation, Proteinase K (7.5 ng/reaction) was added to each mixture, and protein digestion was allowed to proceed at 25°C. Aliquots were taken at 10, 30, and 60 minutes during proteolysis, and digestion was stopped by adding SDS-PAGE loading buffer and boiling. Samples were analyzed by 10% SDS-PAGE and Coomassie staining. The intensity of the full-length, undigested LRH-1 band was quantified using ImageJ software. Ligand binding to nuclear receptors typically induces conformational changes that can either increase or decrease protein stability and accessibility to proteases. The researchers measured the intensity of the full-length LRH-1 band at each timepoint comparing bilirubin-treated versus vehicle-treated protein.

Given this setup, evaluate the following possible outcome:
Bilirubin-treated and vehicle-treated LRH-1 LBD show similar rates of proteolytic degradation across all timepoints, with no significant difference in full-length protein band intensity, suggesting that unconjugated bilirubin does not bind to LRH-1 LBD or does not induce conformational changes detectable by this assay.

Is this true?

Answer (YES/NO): NO